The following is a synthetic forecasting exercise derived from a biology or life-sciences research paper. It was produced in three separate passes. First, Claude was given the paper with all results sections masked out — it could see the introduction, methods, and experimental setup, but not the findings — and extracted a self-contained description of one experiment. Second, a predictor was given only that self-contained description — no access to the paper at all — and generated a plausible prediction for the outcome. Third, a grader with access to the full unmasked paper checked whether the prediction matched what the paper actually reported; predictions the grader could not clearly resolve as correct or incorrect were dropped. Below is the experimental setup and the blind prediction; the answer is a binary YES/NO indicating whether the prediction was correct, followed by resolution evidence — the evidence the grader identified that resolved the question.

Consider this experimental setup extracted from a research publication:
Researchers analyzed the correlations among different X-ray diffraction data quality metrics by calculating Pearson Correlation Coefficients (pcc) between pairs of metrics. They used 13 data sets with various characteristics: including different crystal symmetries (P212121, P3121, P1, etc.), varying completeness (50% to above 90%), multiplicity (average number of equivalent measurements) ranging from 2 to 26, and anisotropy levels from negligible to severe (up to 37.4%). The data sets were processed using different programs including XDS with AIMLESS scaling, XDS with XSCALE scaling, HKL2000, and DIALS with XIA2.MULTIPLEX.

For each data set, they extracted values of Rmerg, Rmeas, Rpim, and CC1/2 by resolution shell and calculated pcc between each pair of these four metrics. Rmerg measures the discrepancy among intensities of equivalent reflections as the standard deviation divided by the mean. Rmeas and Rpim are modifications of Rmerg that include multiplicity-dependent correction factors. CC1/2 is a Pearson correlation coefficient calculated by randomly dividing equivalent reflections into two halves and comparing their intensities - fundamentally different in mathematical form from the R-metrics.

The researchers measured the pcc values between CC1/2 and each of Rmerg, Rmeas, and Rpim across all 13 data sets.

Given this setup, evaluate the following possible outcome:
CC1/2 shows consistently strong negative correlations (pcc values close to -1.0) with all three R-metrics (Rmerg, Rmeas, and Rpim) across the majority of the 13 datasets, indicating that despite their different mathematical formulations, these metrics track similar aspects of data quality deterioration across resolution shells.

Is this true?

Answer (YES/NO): YES